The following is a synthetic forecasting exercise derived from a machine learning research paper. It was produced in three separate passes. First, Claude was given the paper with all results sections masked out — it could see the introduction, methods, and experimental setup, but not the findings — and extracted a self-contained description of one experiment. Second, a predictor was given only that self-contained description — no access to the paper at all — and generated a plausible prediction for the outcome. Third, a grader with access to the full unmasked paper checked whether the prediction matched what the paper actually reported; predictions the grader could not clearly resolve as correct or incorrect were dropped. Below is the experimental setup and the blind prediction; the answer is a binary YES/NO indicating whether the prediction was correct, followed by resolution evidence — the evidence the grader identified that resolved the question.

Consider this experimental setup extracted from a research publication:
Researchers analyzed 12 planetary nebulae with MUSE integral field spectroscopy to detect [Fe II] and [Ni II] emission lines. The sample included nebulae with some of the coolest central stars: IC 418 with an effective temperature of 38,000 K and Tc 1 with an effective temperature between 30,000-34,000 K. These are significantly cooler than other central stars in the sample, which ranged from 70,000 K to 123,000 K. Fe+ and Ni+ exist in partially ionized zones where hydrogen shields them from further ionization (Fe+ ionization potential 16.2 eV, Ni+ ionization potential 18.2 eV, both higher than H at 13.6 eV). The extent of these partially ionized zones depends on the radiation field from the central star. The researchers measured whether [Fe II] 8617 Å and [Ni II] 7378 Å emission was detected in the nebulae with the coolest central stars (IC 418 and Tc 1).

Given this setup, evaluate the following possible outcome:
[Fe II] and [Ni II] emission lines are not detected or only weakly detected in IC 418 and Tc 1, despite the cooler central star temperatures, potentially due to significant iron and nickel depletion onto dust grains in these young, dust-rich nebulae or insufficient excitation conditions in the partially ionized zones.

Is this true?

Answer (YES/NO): NO